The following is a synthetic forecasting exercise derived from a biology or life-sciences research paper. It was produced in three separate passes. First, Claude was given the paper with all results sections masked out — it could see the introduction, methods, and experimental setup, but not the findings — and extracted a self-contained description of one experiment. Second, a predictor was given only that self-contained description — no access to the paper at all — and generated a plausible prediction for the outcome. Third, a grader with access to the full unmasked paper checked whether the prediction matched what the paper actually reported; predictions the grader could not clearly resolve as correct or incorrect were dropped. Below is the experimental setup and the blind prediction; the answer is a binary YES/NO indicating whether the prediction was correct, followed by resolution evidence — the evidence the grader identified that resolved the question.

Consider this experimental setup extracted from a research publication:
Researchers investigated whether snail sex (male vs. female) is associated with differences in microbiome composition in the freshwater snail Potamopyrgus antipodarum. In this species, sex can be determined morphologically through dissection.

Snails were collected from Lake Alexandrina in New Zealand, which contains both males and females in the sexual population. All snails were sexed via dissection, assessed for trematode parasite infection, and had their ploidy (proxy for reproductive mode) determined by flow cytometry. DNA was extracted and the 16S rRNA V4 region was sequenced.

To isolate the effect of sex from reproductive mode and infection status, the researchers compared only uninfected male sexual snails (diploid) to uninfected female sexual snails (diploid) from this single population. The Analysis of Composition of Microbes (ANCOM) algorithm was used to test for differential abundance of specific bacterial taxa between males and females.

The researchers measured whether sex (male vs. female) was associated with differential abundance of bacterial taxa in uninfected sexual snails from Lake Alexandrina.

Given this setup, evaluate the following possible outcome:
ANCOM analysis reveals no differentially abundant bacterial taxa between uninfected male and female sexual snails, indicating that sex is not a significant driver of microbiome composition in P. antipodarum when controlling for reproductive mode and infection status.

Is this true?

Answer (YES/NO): NO